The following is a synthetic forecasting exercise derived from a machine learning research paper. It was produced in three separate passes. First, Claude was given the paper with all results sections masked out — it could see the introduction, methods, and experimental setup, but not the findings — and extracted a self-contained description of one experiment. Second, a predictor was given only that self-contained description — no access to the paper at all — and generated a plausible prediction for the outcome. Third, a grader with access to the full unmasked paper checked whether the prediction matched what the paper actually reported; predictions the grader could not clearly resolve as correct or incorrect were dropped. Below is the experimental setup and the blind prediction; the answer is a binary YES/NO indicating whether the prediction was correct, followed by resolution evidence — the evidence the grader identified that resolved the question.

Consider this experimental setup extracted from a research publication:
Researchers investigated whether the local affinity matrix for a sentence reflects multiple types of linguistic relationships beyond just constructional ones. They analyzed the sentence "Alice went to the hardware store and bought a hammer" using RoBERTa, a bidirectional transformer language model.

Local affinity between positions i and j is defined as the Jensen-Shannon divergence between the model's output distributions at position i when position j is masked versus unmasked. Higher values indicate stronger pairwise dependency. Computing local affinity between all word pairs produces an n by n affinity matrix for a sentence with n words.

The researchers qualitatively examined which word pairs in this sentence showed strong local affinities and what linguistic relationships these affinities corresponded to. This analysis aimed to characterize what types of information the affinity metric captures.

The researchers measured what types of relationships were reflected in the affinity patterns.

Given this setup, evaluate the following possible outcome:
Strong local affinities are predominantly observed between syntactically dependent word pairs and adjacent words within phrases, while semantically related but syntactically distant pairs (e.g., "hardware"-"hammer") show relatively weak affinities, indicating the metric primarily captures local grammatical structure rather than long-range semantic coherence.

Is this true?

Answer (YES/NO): NO